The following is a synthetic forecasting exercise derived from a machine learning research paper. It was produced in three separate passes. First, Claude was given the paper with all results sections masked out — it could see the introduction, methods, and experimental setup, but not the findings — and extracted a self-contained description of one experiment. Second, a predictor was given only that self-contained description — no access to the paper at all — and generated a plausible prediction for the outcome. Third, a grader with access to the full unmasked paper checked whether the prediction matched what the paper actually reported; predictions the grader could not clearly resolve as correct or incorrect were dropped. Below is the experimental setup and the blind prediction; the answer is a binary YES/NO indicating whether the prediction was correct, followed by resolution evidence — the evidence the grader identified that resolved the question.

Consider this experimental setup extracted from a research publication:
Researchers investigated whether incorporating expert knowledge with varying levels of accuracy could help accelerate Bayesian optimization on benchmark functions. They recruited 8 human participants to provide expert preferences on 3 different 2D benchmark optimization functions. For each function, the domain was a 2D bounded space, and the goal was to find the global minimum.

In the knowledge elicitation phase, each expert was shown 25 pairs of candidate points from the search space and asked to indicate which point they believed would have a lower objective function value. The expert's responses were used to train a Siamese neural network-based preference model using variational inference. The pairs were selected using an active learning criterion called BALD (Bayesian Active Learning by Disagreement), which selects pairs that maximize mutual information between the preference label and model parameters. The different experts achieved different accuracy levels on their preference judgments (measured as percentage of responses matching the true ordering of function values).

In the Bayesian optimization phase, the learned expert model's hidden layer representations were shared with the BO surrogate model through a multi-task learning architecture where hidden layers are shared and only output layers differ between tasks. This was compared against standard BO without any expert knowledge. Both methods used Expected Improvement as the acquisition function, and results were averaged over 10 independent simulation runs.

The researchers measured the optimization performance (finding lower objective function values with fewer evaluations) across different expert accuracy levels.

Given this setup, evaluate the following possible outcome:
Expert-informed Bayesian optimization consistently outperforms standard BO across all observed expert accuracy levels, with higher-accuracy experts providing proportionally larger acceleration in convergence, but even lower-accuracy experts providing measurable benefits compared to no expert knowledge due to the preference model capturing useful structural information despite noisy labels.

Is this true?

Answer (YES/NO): NO